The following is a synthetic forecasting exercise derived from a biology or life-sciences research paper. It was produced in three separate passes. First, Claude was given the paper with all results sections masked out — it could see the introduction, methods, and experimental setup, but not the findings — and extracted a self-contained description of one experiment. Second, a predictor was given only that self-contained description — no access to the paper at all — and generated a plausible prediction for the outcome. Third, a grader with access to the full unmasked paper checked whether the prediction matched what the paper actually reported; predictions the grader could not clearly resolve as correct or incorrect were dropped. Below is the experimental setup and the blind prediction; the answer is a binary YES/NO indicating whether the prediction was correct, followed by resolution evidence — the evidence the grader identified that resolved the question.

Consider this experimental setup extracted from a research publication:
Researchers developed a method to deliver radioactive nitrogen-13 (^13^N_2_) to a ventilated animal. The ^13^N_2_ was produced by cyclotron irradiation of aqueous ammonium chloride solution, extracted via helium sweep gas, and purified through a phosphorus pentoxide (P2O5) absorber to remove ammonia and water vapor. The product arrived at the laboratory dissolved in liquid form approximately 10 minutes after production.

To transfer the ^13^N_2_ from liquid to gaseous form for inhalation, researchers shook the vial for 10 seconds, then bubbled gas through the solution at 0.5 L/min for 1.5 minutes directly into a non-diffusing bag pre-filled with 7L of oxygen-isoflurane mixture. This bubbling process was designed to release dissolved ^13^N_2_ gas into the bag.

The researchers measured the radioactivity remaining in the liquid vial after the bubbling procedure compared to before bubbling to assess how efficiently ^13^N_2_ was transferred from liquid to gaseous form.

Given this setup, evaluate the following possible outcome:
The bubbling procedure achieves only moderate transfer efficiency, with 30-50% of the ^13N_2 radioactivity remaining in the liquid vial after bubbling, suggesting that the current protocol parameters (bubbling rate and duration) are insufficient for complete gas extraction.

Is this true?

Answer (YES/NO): NO